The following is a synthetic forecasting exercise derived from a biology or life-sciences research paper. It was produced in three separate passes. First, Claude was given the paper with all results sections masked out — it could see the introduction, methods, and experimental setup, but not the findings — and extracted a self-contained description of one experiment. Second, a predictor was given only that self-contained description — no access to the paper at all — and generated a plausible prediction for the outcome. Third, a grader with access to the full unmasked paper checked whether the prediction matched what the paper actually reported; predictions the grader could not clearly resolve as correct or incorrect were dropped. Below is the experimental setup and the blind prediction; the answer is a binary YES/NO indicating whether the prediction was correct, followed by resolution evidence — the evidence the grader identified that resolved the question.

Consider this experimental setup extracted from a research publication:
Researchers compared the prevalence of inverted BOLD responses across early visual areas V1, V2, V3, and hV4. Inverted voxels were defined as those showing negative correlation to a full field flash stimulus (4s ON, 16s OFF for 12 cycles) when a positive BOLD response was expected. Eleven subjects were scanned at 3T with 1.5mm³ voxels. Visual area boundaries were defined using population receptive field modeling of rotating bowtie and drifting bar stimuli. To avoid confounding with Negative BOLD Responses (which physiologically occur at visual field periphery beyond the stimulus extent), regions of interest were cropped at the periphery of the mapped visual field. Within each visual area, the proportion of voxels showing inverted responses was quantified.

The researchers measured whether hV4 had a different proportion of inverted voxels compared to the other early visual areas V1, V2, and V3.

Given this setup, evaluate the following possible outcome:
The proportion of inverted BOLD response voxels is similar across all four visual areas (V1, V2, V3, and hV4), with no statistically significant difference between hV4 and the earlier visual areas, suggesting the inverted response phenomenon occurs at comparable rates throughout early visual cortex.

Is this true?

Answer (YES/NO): NO